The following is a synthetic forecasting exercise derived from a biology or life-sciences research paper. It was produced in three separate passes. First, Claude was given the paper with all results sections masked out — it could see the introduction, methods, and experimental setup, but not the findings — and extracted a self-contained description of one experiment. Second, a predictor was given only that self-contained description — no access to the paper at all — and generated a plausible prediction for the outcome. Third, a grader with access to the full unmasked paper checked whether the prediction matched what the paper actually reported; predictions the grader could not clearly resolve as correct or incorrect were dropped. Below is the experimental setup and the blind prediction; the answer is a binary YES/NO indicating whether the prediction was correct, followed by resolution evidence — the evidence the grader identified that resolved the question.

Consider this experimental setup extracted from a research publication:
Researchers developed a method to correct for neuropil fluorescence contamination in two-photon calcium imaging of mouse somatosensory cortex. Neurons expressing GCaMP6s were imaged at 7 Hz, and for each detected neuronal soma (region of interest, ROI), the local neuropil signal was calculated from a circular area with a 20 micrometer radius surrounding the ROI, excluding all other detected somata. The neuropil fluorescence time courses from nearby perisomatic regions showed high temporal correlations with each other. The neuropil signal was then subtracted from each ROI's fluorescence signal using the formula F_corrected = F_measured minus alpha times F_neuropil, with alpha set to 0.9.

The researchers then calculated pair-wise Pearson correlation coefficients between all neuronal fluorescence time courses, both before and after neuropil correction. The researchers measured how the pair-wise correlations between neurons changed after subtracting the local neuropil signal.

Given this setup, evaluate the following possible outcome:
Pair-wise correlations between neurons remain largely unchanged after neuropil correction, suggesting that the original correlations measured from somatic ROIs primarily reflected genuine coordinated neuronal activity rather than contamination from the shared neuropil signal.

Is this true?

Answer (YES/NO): NO